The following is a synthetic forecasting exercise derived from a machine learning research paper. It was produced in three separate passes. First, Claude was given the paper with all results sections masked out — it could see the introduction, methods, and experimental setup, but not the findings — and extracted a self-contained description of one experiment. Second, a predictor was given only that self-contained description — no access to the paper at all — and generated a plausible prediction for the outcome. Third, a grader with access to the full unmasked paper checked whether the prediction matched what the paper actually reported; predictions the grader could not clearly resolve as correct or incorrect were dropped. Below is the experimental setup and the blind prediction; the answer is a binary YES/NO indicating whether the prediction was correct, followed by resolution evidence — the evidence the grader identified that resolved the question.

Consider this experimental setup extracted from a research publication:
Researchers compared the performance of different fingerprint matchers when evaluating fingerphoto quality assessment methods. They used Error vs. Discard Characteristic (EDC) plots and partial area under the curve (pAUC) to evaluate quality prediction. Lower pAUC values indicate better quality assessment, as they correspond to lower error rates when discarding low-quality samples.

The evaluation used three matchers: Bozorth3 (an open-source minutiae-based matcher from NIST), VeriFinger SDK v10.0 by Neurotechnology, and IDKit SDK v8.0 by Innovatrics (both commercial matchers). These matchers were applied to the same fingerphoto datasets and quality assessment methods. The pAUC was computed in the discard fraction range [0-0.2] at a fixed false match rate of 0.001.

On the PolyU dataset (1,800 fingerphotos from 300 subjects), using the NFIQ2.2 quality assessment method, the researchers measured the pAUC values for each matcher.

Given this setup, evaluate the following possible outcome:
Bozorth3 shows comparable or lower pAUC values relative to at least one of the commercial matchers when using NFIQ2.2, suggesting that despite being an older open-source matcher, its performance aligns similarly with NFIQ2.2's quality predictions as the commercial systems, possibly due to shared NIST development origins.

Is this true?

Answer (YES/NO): NO